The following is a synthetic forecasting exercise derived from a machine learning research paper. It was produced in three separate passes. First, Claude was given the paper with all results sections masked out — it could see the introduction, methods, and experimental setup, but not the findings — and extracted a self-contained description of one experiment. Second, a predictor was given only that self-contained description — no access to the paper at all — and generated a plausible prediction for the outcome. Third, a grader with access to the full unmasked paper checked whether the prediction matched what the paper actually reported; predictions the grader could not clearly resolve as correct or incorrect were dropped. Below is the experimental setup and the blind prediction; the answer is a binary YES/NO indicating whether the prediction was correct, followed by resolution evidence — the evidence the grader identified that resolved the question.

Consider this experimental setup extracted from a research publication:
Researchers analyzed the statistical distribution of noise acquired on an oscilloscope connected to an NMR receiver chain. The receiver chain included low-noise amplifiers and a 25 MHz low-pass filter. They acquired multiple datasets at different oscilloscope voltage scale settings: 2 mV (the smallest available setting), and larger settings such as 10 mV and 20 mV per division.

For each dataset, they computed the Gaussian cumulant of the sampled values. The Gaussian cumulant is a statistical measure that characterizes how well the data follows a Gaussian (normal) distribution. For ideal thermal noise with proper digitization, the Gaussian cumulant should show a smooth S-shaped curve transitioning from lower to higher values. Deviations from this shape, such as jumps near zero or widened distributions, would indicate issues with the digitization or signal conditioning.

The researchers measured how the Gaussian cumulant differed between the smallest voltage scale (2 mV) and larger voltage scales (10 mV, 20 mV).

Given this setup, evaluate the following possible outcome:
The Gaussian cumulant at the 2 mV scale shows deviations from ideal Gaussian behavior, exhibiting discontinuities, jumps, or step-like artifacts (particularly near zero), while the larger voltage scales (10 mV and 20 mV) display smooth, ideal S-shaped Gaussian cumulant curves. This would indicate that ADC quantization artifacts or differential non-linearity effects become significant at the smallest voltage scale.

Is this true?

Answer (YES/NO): NO